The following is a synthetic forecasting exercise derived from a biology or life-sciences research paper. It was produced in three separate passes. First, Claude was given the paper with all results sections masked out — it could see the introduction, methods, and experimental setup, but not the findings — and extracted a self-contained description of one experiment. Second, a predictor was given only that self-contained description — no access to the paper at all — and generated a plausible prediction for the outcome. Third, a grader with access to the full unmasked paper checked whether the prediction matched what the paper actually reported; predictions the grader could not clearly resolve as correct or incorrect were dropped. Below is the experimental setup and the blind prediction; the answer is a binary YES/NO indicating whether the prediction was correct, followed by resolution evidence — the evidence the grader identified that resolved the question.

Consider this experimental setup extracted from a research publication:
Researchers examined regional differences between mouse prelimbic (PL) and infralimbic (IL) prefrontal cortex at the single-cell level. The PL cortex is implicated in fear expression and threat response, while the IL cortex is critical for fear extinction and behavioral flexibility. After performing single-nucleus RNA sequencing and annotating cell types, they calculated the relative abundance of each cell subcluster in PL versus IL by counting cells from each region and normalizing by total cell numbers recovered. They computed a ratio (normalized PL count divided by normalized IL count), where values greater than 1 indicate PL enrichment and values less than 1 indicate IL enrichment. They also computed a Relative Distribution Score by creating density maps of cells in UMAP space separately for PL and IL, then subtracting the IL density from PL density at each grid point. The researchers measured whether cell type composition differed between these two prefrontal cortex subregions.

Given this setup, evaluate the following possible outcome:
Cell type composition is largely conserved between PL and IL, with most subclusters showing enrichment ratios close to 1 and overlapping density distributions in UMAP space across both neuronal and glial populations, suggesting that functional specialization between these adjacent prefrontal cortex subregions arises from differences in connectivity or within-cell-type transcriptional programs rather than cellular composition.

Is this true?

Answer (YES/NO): NO